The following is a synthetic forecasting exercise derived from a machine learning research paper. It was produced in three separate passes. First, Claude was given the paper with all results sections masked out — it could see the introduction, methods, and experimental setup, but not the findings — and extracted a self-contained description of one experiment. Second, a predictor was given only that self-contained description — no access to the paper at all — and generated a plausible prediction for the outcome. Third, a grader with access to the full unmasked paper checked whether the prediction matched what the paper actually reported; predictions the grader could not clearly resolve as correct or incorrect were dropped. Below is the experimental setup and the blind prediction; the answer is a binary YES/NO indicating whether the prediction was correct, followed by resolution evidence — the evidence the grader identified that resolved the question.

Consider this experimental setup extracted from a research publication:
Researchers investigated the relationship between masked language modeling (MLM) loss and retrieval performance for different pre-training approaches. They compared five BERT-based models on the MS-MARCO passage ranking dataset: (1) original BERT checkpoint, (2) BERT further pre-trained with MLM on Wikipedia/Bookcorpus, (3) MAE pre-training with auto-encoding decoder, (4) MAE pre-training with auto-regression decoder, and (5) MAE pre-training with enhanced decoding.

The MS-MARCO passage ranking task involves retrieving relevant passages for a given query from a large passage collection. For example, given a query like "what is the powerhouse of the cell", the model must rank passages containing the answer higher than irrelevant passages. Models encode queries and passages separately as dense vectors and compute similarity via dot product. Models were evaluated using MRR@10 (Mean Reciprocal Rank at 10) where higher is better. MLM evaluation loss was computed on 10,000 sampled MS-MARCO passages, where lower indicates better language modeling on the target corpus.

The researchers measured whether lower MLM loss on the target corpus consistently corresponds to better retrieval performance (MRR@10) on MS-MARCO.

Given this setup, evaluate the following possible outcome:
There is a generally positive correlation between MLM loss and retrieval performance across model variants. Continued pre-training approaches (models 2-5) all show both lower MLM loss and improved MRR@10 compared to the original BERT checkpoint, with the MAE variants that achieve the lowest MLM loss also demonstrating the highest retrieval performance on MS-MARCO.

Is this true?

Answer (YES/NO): NO